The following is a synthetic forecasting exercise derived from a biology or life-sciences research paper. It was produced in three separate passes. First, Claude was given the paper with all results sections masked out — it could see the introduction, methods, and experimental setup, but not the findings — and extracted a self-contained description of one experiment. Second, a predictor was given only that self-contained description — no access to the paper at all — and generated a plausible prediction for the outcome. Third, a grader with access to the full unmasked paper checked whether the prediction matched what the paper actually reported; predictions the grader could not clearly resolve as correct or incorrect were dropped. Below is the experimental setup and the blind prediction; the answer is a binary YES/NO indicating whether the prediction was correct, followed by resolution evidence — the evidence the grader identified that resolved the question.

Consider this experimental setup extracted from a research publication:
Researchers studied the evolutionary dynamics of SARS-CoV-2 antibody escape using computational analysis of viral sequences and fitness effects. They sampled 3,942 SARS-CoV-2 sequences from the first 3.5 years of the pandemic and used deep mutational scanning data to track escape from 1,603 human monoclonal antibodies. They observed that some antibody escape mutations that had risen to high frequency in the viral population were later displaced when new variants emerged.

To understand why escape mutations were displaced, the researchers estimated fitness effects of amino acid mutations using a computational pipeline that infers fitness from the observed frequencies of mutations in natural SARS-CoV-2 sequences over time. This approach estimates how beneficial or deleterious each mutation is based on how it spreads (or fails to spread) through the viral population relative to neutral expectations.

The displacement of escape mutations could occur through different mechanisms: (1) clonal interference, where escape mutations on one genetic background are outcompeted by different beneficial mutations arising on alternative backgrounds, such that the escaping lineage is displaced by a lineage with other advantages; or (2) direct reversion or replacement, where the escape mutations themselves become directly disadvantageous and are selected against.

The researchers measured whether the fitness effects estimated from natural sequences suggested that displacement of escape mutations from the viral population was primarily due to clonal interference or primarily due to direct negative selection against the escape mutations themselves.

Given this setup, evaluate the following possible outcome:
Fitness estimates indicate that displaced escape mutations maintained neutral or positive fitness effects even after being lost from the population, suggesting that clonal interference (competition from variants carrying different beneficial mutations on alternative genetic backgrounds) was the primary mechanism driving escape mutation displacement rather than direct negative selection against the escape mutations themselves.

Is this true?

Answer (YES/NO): YES